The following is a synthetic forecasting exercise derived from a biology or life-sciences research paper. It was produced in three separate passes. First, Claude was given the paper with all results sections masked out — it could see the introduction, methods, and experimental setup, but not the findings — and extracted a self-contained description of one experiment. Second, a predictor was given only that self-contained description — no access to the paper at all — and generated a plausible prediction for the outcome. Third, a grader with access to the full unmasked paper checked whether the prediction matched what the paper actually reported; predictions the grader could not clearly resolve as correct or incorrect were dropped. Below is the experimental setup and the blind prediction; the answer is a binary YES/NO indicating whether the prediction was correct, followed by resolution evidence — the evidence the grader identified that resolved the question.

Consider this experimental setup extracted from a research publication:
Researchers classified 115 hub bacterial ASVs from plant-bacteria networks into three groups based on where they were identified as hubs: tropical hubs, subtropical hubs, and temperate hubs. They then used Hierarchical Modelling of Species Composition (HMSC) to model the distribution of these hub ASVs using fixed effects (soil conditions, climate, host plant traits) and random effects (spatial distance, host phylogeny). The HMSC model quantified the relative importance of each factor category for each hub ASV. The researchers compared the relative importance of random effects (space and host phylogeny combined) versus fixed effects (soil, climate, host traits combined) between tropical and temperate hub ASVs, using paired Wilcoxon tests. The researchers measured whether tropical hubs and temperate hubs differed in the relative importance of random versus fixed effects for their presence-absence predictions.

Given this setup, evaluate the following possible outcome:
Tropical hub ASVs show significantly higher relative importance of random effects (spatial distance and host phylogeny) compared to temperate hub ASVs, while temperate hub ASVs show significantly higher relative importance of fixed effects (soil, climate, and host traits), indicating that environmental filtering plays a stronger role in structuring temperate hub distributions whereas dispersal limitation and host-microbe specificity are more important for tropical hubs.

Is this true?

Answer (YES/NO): NO